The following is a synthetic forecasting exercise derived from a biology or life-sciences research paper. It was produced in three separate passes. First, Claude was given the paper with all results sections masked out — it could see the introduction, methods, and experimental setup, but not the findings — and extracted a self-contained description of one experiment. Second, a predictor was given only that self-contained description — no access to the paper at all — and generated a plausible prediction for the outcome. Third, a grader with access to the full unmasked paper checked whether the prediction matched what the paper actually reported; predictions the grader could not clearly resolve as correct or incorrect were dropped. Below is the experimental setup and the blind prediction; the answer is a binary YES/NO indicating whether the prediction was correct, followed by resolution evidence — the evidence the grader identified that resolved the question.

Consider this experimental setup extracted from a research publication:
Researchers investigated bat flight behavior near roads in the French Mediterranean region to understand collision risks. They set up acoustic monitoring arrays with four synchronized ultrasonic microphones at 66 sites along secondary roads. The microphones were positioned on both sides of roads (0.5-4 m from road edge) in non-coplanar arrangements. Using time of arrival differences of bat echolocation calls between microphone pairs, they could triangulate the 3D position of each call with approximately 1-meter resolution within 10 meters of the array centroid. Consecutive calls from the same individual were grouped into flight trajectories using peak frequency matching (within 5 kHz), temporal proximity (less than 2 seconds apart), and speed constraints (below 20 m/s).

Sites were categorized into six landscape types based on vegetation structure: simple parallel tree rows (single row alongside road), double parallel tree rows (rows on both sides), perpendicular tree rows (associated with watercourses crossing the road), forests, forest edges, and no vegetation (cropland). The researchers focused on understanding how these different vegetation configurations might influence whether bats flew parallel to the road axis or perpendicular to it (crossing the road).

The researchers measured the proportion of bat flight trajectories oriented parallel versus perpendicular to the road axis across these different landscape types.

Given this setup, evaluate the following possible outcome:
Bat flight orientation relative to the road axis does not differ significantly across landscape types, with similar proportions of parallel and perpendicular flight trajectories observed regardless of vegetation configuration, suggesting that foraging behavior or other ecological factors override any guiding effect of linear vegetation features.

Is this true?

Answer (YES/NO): YES